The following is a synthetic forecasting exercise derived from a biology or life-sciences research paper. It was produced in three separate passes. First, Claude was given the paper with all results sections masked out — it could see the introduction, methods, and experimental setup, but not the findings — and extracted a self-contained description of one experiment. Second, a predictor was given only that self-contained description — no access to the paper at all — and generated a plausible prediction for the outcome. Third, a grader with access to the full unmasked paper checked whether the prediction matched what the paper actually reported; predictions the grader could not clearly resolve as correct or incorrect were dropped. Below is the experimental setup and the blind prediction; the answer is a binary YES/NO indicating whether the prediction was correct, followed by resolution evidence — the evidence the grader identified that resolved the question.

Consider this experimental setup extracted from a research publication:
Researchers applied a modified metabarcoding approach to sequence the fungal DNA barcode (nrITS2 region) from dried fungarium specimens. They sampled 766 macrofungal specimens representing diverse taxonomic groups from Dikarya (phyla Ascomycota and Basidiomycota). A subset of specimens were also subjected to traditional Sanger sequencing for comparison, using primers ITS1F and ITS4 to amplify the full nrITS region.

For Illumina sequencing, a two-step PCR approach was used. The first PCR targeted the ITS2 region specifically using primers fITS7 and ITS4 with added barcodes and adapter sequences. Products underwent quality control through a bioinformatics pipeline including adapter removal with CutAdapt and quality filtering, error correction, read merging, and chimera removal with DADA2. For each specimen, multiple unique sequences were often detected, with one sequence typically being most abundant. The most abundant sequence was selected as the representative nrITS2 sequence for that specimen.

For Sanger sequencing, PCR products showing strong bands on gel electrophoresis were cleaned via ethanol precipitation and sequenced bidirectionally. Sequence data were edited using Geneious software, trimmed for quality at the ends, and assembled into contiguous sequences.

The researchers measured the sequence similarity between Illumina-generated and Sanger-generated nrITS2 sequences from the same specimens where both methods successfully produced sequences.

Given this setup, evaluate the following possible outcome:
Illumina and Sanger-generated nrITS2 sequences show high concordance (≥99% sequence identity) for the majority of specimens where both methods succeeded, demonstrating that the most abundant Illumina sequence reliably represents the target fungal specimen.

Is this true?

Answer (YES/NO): YES